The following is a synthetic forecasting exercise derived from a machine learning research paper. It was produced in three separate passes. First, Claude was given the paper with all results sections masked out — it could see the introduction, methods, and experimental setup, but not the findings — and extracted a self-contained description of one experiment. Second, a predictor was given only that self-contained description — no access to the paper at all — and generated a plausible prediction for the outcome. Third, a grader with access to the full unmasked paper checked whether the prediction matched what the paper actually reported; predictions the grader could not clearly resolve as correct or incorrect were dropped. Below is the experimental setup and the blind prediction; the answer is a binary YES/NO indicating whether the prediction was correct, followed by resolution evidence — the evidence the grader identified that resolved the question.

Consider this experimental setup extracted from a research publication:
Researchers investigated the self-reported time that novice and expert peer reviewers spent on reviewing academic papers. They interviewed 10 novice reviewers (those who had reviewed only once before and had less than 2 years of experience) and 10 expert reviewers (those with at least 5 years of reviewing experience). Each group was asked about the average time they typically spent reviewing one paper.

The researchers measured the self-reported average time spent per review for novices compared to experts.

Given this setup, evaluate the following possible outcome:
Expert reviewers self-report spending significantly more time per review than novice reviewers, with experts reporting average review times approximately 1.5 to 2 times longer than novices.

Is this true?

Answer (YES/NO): NO